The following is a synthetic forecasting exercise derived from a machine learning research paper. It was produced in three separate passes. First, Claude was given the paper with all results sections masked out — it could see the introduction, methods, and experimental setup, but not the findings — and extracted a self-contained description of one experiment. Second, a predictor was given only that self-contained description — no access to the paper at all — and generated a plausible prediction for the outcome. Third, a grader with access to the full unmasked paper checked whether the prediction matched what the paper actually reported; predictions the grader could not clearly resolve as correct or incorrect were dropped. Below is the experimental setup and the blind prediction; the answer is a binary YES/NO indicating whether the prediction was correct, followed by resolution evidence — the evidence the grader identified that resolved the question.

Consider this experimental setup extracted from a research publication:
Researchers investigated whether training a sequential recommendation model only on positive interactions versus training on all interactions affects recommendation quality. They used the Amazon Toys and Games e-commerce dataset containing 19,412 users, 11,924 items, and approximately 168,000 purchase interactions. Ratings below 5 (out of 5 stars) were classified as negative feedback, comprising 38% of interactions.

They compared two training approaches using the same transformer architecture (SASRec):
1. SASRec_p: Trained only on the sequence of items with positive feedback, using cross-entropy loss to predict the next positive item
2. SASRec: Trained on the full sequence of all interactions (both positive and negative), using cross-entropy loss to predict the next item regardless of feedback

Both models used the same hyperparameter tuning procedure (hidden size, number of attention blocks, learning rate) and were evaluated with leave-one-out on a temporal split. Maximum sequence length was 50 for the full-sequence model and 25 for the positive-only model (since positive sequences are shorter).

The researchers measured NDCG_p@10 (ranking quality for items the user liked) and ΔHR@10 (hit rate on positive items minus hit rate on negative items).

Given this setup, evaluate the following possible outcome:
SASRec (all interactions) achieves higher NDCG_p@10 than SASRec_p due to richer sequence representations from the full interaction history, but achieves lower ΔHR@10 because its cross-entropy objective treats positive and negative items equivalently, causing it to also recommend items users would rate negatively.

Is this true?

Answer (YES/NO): YES